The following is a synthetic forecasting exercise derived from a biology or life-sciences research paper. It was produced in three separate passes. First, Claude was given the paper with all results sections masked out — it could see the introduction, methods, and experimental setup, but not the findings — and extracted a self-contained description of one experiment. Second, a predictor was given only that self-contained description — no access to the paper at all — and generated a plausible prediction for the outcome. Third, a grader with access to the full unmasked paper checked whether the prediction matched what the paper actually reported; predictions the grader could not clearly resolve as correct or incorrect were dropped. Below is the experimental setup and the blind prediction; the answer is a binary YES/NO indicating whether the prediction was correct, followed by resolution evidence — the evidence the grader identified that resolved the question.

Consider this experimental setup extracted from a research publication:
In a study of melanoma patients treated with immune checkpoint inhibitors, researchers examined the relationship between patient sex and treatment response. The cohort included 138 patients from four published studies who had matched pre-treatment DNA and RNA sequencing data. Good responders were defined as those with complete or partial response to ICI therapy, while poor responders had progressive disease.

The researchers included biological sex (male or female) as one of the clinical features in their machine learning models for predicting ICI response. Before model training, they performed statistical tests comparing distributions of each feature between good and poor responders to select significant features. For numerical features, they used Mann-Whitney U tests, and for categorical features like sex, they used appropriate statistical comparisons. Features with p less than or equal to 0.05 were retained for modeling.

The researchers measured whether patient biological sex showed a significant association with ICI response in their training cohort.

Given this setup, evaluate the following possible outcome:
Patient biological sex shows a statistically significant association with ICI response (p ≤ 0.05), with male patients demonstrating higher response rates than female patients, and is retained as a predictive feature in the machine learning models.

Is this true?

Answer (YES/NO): NO